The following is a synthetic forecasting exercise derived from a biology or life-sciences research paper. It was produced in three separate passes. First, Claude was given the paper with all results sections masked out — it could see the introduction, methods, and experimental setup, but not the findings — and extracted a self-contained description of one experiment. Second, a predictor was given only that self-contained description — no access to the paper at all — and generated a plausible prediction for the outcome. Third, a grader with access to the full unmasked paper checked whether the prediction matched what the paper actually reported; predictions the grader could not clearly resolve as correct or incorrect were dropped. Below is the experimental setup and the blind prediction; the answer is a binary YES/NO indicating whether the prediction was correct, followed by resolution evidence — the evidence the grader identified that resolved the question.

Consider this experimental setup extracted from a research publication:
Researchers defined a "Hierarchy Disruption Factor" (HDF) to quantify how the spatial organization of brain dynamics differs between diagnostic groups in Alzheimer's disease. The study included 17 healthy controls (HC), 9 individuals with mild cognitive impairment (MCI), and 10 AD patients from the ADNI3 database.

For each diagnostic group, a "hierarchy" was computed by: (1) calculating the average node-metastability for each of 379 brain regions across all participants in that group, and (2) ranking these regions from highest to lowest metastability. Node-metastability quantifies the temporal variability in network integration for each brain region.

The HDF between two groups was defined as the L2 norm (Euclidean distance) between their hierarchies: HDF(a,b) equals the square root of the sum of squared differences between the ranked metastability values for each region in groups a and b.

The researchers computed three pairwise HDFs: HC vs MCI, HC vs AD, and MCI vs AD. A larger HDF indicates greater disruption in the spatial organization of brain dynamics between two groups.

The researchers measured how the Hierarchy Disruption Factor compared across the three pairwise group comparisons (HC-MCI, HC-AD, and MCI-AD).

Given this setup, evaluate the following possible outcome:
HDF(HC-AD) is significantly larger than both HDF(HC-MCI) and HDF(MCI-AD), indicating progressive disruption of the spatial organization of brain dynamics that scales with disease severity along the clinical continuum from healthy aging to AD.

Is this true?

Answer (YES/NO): NO